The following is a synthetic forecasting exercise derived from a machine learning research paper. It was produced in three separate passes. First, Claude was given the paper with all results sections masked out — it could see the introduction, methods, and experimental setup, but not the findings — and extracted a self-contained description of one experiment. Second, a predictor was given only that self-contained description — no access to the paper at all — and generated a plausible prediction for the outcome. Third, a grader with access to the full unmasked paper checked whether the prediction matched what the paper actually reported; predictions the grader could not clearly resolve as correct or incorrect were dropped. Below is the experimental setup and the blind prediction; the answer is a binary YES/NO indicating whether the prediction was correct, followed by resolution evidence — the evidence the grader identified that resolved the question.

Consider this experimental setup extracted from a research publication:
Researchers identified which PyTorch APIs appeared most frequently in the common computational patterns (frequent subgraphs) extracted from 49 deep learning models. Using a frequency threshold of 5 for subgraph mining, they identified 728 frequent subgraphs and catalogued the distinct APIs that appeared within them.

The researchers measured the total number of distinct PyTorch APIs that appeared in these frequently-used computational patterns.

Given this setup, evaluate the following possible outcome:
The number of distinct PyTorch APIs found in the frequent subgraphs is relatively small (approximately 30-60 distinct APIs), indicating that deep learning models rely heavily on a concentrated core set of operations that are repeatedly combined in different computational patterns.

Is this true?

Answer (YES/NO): NO